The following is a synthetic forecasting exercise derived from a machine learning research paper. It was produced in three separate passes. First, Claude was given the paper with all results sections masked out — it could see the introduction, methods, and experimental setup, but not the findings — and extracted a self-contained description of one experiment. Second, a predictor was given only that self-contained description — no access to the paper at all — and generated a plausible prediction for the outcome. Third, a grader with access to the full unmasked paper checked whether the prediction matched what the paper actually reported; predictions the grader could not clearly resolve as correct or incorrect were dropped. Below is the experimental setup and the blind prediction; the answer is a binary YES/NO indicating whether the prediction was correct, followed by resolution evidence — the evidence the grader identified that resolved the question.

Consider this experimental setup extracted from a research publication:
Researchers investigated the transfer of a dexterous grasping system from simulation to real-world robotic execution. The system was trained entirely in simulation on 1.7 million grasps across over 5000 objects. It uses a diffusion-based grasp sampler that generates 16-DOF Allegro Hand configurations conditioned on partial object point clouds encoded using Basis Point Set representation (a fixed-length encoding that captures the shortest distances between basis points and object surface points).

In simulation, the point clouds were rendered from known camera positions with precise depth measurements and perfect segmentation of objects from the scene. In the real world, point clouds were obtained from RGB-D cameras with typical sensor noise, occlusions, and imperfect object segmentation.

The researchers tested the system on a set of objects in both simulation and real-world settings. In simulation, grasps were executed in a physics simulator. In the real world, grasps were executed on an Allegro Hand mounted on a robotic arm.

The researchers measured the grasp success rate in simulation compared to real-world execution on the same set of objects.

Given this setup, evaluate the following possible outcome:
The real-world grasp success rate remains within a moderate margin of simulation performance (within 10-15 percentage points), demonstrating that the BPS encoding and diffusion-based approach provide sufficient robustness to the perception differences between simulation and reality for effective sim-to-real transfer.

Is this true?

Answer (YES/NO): NO